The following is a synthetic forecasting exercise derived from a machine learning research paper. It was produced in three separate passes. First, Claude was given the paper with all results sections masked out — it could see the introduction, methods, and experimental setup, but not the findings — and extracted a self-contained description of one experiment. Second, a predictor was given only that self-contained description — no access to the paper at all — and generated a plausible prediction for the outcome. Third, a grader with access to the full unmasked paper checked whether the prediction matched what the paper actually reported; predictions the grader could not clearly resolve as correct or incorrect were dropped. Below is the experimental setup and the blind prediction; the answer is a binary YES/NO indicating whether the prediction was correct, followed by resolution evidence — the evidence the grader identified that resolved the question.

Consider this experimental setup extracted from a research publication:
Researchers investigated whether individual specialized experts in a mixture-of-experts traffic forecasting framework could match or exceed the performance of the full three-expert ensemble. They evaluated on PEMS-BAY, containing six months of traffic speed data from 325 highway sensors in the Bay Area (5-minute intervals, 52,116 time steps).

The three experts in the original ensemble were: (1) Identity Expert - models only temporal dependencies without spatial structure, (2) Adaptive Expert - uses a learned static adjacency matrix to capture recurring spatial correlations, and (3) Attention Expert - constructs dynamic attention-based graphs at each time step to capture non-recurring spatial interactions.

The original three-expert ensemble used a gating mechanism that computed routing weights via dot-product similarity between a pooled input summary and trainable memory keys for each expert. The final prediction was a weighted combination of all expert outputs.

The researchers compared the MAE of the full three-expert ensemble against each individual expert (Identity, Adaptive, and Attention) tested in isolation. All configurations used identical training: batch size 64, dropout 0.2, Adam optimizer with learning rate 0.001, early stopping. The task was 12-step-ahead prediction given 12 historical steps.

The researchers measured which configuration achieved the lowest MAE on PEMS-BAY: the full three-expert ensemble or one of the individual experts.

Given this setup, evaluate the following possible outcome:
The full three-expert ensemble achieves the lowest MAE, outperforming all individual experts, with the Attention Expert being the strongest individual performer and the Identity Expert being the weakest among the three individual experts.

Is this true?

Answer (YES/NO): NO